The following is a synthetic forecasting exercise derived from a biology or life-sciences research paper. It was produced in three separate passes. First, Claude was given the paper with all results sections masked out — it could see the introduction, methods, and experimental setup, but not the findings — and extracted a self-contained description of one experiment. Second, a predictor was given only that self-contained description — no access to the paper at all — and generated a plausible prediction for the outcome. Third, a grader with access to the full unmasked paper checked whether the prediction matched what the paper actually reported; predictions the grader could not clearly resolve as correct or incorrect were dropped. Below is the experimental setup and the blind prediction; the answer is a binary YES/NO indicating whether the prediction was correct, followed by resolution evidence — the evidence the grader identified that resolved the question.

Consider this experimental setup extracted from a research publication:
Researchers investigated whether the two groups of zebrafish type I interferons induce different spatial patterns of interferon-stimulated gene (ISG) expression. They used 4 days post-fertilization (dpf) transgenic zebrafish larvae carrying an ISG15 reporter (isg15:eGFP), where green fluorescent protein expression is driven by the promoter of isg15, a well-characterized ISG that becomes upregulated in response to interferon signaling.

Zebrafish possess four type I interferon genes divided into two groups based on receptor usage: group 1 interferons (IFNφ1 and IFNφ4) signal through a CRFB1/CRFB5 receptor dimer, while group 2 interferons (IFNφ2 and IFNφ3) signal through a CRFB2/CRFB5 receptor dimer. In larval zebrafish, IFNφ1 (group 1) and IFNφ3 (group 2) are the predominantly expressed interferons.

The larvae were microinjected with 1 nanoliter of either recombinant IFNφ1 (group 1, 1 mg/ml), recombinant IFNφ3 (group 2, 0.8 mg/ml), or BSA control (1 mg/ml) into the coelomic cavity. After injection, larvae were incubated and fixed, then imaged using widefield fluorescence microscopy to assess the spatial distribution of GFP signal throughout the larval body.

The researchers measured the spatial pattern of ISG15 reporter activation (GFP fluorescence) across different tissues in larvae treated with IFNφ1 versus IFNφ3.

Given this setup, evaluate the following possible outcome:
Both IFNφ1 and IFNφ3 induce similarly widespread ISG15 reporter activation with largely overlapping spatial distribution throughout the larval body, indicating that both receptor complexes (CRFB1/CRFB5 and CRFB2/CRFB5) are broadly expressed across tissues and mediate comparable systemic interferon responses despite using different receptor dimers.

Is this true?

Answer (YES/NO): YES